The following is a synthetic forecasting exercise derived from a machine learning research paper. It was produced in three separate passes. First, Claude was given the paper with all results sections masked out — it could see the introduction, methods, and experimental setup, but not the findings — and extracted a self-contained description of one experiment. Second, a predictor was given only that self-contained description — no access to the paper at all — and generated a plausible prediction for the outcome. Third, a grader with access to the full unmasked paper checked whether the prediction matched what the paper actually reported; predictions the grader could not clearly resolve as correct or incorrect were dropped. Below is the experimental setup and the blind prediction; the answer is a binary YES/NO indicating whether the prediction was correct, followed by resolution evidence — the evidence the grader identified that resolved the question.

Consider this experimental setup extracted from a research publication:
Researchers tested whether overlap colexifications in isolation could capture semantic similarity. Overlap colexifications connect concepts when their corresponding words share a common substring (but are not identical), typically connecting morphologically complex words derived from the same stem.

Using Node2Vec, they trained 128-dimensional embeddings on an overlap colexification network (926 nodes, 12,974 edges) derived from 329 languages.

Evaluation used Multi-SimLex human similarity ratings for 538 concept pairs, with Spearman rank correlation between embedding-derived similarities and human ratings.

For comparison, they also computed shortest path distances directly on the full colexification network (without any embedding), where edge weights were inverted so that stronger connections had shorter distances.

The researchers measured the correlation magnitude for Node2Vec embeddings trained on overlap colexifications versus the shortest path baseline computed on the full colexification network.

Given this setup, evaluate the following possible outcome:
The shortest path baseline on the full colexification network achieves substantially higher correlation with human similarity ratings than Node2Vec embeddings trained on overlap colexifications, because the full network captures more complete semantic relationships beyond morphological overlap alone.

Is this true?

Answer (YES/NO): YES